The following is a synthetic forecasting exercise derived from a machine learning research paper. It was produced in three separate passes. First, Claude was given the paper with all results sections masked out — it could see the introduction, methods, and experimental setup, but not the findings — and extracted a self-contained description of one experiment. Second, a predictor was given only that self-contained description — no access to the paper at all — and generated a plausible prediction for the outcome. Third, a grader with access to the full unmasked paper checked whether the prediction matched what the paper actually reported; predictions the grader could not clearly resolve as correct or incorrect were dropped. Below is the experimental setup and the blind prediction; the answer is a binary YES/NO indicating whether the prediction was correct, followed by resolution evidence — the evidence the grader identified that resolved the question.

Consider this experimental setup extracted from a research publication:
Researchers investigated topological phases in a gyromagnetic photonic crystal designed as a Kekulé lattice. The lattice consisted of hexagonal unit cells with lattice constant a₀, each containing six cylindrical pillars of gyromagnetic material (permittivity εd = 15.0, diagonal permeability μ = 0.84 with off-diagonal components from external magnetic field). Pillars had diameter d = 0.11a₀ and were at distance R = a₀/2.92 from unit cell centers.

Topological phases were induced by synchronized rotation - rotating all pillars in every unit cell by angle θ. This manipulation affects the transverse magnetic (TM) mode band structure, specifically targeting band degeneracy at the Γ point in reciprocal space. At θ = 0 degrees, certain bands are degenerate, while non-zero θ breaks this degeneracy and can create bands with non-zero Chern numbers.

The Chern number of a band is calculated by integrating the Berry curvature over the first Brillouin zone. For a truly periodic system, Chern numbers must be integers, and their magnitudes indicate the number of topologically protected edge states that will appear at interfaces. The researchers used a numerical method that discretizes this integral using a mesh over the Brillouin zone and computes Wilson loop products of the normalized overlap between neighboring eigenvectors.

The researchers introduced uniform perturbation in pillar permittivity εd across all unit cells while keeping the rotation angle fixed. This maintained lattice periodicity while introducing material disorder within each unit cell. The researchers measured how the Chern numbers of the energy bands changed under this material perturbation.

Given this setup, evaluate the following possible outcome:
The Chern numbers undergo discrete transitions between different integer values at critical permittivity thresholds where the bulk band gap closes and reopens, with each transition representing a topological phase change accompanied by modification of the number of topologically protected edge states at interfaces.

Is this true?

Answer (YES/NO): NO